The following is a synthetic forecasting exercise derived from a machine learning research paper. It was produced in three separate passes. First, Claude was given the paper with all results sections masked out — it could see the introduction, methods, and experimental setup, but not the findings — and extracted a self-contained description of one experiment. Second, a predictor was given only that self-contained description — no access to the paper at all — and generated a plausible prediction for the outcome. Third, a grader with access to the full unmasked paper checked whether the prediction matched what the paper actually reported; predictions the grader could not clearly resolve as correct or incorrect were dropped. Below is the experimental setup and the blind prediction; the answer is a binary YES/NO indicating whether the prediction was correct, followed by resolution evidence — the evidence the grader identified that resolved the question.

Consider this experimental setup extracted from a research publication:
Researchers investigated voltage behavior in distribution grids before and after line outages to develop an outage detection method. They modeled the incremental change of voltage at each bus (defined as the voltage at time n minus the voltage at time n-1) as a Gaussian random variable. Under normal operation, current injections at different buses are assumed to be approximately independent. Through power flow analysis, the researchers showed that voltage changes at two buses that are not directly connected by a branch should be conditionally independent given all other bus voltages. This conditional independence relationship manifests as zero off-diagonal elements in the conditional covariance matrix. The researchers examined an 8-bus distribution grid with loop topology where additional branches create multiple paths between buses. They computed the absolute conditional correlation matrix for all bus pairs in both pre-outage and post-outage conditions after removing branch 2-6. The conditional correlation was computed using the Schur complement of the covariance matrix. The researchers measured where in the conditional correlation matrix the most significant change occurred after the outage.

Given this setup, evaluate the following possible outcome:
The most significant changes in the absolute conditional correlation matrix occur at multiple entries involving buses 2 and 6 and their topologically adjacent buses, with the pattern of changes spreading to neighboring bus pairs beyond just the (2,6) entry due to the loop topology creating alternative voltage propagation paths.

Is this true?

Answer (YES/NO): NO